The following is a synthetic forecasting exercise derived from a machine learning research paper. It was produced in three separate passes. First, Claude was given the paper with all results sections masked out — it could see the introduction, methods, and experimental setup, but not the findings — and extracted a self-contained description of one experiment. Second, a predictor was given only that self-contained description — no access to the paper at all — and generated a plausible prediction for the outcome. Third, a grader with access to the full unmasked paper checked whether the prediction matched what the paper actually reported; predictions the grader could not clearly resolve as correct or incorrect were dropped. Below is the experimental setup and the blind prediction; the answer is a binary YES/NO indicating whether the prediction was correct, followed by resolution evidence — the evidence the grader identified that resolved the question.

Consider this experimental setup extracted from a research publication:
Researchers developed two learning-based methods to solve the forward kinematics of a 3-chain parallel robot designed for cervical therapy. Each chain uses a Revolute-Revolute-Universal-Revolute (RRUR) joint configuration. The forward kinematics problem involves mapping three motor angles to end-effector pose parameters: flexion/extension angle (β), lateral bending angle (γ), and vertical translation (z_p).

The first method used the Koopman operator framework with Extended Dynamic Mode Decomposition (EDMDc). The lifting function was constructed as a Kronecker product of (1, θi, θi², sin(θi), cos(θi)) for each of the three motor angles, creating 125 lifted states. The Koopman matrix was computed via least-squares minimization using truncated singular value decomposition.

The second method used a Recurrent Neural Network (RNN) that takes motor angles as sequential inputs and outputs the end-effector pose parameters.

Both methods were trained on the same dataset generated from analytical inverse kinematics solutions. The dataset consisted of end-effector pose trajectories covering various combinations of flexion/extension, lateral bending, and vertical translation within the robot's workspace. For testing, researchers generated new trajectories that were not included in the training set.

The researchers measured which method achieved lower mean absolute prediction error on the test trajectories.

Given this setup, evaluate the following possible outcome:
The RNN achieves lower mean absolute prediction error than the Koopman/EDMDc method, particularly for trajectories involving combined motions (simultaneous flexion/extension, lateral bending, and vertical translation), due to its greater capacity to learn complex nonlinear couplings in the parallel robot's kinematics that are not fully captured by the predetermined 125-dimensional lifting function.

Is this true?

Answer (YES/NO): YES